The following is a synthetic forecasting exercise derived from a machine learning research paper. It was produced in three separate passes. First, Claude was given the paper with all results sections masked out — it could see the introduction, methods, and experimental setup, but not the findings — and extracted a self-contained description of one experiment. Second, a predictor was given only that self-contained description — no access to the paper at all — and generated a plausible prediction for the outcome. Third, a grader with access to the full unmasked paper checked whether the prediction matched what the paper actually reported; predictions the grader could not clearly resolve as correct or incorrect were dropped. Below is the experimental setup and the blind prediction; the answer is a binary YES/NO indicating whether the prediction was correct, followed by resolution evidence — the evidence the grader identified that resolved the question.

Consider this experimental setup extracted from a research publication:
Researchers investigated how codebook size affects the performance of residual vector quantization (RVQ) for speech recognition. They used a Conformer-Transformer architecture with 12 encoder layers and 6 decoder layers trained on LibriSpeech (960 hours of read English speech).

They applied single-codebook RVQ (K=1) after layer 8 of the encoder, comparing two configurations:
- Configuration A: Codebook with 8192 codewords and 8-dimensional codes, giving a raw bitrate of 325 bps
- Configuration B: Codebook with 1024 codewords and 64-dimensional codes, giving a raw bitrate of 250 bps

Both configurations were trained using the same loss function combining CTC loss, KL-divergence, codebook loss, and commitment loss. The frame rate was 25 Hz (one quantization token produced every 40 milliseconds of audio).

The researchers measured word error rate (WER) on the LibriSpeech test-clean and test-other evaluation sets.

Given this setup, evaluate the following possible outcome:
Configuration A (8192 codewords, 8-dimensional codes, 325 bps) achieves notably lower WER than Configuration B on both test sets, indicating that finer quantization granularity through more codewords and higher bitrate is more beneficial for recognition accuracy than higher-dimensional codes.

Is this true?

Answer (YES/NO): NO